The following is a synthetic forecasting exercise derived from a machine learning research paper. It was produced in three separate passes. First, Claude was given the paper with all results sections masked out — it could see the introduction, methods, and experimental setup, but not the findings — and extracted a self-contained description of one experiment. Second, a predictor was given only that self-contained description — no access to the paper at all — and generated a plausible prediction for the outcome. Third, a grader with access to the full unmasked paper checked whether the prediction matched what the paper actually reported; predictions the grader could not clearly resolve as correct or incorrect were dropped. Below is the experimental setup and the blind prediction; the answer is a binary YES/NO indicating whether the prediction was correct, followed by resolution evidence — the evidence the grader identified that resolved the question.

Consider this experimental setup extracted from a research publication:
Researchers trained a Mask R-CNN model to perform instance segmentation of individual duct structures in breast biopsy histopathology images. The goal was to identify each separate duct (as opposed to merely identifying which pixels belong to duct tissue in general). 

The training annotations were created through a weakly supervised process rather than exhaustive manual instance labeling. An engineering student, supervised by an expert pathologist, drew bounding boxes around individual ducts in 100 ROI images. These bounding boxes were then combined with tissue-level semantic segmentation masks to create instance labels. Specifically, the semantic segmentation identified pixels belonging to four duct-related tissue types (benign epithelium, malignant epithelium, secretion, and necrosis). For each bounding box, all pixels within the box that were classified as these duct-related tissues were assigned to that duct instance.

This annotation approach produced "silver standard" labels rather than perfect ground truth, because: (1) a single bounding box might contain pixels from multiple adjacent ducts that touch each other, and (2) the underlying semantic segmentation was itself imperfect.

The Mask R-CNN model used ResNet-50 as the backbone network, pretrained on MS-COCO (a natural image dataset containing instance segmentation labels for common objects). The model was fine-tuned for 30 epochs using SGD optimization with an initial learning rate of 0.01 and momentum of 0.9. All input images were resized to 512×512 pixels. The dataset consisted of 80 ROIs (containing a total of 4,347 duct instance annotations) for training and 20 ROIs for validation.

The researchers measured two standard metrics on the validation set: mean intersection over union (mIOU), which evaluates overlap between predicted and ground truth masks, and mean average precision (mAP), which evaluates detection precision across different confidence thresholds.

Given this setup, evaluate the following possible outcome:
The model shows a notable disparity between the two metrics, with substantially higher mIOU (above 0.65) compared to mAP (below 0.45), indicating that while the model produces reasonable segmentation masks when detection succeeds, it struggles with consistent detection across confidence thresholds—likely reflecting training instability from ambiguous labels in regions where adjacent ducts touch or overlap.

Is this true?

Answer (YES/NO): YES